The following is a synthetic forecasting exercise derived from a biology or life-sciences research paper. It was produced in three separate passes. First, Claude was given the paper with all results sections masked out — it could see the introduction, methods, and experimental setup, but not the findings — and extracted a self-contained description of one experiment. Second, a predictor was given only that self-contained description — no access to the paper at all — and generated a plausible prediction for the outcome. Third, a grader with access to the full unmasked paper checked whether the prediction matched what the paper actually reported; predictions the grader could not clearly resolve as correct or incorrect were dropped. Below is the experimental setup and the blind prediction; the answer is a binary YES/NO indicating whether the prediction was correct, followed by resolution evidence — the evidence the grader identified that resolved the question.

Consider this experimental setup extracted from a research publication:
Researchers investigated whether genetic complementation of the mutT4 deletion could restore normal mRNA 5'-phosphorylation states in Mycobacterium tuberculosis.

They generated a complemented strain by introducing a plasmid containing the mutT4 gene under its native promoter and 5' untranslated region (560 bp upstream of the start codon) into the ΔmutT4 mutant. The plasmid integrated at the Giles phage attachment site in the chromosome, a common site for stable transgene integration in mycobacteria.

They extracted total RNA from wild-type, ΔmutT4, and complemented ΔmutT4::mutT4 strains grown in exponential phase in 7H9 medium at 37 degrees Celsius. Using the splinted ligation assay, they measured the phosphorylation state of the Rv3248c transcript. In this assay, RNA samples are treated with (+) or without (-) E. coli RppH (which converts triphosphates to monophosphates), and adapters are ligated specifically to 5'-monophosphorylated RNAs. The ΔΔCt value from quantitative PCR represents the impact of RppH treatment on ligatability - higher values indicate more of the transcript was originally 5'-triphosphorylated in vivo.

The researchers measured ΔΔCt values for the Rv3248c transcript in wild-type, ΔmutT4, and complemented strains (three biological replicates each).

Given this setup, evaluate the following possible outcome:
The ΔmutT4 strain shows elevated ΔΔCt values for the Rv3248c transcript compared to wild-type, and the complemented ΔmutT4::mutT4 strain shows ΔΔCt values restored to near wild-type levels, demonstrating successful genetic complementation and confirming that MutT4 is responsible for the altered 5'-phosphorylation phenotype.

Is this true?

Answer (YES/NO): YES